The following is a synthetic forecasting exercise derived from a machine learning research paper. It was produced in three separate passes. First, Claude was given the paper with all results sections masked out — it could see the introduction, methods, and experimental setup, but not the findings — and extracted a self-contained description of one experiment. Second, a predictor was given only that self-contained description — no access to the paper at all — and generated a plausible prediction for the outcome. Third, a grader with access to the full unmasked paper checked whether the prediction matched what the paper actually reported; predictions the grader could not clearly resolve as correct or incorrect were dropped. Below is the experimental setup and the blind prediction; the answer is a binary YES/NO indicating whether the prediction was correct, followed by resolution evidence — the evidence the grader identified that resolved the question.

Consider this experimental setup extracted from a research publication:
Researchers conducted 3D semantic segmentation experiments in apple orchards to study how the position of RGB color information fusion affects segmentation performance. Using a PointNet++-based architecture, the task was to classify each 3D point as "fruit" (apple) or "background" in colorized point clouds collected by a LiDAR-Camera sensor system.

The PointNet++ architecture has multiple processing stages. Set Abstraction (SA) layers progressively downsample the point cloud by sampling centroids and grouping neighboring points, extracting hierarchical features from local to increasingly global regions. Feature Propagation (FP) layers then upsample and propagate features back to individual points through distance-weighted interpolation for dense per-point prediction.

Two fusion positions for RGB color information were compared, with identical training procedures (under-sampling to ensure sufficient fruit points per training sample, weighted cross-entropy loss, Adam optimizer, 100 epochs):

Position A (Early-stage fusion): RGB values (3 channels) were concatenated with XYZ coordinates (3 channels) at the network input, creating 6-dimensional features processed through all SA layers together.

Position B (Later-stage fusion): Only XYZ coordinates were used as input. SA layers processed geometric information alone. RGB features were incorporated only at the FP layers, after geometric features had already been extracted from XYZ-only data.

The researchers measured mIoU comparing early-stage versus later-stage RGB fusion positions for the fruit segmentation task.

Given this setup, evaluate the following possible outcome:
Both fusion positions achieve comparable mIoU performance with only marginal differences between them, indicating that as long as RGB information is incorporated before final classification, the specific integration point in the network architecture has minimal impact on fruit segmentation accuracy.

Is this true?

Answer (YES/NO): NO